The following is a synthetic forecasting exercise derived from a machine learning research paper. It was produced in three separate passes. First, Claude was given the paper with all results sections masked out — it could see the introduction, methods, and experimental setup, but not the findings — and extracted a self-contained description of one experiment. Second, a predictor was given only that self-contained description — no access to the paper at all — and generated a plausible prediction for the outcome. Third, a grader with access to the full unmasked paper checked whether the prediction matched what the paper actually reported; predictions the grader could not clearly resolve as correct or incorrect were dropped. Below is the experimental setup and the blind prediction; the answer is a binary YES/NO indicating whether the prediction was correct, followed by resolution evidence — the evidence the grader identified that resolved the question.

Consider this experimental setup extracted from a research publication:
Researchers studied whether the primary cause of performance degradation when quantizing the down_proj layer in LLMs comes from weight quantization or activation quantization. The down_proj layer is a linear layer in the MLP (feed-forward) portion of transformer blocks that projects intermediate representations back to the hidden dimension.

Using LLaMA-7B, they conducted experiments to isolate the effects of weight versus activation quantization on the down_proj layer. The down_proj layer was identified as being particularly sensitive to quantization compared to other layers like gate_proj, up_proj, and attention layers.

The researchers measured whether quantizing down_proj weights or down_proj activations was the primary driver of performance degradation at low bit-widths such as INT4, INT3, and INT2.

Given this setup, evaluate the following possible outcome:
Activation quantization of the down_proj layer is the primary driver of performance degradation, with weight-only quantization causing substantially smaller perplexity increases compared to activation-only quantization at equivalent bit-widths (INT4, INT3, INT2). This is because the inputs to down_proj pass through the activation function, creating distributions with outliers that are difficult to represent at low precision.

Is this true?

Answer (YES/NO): YES